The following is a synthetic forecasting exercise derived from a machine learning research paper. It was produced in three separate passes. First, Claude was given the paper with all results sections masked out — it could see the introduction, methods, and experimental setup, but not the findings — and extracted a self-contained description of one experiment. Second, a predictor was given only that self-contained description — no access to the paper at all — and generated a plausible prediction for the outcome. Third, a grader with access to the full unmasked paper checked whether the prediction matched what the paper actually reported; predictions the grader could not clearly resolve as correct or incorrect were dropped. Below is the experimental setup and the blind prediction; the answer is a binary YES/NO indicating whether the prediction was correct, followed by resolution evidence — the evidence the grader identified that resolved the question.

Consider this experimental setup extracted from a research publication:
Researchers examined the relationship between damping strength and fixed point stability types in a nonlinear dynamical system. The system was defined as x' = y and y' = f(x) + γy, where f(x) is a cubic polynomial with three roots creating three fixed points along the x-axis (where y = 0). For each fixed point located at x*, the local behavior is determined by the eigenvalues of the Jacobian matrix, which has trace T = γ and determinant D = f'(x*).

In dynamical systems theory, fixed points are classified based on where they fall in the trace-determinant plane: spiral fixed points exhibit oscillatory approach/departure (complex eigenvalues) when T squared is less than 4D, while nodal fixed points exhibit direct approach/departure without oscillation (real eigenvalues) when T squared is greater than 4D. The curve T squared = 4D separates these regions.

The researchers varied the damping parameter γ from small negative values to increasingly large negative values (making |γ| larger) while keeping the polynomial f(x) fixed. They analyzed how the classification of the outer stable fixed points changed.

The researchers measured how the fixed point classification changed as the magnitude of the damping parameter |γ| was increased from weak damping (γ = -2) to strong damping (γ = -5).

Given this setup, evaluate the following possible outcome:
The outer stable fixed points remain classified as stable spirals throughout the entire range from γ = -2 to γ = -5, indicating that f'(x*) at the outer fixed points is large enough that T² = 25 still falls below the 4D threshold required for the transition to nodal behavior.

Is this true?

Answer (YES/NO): NO